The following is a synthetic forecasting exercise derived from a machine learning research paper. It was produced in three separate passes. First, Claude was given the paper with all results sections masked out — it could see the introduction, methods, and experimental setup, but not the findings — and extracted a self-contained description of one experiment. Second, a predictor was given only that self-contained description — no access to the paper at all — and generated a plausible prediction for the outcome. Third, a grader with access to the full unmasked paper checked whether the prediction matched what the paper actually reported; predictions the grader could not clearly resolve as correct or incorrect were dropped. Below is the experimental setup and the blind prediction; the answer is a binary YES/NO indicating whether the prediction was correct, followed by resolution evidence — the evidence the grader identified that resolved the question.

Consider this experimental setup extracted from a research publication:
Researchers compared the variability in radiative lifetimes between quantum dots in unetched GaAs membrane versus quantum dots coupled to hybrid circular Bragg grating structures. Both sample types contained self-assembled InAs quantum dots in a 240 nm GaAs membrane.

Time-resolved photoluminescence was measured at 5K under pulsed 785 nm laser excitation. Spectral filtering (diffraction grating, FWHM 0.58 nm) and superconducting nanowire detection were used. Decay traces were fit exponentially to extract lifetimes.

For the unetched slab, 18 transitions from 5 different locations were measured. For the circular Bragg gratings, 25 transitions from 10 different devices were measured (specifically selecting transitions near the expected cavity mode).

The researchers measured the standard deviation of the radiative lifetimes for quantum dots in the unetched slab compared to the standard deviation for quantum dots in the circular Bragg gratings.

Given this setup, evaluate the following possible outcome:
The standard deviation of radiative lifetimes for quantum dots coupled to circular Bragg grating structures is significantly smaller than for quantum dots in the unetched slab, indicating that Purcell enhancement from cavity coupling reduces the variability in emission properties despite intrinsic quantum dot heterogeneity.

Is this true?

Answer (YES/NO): NO